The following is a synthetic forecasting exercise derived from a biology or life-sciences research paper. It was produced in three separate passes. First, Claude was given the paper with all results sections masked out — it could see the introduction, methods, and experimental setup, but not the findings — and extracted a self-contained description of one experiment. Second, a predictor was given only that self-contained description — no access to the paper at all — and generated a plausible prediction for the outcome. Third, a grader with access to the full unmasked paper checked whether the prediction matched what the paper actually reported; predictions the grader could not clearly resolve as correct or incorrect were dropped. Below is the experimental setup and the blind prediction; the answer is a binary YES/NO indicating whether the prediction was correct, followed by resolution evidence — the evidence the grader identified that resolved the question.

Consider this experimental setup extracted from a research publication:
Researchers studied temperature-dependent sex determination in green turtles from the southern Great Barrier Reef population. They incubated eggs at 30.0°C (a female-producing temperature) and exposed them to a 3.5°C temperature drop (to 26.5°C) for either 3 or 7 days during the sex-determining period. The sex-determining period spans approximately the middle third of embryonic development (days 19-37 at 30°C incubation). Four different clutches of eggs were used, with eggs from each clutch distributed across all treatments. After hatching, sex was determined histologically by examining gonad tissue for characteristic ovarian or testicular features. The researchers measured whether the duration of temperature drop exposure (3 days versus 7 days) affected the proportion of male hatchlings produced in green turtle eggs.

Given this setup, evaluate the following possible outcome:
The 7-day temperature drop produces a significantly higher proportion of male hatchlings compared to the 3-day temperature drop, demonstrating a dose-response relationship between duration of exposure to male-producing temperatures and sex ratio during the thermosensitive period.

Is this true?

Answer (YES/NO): YES